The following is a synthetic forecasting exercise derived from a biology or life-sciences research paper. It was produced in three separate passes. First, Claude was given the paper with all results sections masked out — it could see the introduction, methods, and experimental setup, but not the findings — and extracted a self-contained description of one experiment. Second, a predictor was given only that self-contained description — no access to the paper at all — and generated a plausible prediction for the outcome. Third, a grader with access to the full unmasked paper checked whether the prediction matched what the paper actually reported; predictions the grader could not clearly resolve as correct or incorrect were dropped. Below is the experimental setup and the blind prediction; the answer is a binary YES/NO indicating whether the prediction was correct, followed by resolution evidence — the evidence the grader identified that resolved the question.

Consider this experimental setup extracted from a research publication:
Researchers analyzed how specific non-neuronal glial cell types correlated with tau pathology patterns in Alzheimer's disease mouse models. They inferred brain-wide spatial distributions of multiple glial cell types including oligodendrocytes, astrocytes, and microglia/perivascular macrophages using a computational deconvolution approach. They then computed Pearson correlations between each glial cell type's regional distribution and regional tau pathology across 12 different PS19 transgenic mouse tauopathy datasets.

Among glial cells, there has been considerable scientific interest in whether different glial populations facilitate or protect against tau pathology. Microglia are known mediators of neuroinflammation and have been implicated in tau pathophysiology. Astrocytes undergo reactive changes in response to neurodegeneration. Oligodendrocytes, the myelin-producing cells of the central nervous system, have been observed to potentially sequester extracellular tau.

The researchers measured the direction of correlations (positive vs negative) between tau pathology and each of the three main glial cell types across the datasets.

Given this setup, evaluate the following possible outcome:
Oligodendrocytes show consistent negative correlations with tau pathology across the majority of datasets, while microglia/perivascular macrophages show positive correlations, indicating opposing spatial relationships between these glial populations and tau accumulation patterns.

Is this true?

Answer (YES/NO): YES